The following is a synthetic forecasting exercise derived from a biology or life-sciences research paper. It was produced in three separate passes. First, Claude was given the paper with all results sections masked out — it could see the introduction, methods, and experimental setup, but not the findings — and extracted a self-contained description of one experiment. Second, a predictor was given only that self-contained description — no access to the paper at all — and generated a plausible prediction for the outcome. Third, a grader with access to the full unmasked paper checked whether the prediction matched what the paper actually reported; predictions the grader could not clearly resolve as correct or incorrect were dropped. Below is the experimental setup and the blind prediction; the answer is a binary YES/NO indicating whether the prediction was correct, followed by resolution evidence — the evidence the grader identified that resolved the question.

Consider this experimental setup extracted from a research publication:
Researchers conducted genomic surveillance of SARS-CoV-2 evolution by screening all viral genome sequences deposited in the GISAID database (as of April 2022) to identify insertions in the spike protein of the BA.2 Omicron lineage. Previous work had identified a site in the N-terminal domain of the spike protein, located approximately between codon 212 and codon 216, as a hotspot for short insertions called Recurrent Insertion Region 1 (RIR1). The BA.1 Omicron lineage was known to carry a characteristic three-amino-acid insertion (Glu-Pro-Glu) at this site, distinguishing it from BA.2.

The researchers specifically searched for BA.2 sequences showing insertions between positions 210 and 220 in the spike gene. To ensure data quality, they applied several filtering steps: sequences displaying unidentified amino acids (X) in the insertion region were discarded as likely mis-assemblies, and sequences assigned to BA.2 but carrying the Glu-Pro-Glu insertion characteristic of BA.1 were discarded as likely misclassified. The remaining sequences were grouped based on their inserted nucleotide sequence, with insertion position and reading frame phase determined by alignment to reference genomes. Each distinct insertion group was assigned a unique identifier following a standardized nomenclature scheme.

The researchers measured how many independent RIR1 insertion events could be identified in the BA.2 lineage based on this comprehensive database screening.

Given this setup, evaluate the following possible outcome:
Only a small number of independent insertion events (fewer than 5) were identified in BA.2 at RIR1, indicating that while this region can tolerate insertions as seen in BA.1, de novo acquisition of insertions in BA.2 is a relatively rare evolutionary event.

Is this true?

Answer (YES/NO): NO